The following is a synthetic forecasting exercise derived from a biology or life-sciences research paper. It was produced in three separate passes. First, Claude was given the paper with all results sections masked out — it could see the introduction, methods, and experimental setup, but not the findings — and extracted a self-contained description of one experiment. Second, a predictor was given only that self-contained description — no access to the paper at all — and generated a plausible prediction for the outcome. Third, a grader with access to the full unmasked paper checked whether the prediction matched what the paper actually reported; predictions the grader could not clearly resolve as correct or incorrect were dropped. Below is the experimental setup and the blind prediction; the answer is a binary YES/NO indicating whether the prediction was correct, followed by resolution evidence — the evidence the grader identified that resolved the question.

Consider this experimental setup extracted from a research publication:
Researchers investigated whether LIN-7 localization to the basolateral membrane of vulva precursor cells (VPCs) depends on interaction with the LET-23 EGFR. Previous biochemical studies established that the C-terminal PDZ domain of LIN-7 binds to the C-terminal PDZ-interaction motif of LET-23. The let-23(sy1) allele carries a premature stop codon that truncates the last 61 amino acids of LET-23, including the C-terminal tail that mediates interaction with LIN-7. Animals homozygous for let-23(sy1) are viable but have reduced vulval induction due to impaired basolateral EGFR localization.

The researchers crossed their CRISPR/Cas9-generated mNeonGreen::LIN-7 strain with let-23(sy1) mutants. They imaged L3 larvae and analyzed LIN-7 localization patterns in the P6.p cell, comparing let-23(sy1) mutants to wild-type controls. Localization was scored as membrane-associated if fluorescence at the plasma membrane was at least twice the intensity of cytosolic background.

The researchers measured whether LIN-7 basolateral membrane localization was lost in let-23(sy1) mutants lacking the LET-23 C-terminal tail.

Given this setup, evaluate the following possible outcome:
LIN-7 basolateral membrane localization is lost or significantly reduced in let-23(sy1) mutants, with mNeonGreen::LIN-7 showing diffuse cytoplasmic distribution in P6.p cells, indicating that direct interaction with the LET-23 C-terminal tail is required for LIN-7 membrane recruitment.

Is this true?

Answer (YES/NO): NO